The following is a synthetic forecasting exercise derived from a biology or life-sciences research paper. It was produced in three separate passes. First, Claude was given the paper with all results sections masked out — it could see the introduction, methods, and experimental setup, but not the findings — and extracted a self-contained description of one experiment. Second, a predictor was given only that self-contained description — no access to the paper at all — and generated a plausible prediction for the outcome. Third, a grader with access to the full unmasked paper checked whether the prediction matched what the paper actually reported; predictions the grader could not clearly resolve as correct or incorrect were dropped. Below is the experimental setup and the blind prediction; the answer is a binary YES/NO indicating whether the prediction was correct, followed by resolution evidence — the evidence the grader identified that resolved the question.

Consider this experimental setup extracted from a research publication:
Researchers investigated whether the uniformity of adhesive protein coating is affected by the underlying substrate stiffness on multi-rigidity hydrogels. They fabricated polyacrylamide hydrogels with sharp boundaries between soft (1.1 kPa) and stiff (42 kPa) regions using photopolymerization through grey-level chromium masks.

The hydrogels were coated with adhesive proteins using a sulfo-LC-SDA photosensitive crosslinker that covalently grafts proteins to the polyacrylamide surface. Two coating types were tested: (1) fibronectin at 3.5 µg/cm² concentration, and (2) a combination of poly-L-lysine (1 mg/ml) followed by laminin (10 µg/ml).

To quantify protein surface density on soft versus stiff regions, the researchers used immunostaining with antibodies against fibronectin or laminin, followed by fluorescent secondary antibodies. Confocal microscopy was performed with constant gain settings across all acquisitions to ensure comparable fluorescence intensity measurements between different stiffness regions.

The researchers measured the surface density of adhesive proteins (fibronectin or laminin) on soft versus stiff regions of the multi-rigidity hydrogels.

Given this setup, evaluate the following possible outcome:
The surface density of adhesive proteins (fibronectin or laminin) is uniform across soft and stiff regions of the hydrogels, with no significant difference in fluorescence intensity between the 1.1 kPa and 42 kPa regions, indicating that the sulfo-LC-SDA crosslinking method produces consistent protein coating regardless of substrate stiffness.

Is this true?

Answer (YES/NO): YES